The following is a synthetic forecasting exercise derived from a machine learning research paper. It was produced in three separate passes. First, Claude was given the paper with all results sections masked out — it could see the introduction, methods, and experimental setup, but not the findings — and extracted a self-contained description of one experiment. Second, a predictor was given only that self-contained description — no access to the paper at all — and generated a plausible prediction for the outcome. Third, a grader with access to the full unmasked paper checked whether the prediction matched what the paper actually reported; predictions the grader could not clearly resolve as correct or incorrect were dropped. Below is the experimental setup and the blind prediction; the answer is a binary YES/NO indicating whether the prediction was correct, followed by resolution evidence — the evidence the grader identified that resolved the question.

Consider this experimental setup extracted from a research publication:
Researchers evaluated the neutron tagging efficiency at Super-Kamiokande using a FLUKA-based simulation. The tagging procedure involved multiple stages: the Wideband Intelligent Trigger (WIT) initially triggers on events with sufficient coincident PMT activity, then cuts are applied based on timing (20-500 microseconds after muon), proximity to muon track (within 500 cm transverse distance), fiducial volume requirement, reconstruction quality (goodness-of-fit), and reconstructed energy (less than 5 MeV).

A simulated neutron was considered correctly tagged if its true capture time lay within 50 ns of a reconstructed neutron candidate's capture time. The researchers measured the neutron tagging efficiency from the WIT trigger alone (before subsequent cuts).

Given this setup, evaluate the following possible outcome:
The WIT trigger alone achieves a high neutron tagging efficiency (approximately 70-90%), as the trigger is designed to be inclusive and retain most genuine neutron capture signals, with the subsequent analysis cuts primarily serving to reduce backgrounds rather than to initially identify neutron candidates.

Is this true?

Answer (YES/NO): NO